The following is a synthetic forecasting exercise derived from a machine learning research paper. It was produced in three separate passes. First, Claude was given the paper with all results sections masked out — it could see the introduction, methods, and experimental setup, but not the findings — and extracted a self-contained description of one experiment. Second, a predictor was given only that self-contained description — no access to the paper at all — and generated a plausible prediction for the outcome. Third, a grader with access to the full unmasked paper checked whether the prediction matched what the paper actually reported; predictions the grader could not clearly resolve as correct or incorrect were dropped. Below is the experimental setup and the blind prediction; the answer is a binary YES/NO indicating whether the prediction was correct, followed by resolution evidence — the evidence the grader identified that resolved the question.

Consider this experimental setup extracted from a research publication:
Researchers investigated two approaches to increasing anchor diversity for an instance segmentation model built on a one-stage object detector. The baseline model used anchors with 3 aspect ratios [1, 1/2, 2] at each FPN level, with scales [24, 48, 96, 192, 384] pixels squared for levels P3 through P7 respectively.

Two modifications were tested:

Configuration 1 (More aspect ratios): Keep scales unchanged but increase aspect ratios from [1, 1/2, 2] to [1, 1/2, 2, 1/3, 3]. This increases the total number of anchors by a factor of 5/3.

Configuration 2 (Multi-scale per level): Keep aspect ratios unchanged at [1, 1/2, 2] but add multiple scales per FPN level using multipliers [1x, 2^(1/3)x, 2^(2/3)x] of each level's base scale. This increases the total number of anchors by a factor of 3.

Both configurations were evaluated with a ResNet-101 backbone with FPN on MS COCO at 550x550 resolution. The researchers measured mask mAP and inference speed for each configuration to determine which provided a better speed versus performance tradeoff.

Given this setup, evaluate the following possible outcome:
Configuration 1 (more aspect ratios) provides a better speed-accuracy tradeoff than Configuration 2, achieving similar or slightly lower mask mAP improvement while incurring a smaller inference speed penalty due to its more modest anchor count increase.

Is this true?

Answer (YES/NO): NO